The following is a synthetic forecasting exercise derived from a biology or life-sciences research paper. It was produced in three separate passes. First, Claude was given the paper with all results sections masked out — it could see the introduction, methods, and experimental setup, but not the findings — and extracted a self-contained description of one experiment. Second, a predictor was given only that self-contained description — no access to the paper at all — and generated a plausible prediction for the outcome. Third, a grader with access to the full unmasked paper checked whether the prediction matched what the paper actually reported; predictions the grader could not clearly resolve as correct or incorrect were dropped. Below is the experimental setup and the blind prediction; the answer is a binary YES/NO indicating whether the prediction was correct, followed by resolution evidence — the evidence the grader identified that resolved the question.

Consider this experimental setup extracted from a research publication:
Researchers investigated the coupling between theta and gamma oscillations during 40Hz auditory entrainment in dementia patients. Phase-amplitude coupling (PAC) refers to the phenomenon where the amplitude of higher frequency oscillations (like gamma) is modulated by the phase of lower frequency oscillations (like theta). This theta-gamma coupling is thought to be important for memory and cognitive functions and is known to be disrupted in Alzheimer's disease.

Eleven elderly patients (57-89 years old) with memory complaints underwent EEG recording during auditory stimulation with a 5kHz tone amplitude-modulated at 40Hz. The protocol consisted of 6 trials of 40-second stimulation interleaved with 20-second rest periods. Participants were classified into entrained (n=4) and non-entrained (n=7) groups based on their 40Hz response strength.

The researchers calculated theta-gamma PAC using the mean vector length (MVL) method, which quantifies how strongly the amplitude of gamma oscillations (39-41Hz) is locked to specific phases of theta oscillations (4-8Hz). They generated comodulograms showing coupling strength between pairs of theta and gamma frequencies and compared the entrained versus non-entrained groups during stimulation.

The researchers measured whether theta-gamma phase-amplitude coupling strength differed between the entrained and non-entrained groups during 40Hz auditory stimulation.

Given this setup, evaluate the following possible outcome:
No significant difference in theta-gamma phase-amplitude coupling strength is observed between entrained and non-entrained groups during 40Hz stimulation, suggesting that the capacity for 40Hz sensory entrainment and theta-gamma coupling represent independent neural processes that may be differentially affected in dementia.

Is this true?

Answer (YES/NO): NO